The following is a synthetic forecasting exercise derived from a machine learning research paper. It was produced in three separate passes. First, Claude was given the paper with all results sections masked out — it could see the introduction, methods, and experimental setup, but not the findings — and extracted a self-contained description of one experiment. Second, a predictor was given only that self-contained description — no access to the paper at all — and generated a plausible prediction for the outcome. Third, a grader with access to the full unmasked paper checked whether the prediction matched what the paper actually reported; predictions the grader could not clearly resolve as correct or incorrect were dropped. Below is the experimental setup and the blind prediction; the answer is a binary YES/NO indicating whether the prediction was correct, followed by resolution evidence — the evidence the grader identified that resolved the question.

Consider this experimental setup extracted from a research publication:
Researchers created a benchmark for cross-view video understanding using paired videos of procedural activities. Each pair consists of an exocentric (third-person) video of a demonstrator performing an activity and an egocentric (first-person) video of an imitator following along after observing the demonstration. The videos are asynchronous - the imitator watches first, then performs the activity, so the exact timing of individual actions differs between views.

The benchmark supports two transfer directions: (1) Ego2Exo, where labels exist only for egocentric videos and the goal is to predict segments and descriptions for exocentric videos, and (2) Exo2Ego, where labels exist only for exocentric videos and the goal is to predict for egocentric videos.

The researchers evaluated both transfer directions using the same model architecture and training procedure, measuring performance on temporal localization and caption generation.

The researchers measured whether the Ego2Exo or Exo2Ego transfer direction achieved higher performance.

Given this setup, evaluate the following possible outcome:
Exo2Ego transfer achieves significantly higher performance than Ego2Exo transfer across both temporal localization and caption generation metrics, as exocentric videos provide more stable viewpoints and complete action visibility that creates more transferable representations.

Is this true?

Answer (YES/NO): NO